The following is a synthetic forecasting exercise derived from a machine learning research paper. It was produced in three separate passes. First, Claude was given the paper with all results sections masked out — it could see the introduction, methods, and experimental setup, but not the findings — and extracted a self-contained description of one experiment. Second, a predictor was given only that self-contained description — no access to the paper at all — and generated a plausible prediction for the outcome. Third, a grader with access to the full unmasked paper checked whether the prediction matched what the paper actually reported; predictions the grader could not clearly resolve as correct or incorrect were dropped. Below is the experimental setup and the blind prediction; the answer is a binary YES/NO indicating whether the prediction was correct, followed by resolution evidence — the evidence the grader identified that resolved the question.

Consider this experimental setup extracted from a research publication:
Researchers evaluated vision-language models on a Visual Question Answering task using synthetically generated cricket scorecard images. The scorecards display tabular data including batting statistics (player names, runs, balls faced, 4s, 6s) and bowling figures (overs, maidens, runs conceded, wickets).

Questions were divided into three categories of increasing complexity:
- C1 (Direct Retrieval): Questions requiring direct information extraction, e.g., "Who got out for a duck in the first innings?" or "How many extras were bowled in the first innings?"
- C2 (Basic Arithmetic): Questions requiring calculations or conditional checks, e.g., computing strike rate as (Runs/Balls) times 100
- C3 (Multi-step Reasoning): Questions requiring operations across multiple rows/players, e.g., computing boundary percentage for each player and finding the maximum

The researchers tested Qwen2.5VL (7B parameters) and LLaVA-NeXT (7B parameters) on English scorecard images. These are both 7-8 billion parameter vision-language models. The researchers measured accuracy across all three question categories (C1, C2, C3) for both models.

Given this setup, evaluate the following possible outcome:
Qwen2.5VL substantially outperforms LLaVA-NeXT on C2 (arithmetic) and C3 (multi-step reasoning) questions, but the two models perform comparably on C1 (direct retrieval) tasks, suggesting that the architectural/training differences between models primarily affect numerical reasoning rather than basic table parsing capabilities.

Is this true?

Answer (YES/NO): NO